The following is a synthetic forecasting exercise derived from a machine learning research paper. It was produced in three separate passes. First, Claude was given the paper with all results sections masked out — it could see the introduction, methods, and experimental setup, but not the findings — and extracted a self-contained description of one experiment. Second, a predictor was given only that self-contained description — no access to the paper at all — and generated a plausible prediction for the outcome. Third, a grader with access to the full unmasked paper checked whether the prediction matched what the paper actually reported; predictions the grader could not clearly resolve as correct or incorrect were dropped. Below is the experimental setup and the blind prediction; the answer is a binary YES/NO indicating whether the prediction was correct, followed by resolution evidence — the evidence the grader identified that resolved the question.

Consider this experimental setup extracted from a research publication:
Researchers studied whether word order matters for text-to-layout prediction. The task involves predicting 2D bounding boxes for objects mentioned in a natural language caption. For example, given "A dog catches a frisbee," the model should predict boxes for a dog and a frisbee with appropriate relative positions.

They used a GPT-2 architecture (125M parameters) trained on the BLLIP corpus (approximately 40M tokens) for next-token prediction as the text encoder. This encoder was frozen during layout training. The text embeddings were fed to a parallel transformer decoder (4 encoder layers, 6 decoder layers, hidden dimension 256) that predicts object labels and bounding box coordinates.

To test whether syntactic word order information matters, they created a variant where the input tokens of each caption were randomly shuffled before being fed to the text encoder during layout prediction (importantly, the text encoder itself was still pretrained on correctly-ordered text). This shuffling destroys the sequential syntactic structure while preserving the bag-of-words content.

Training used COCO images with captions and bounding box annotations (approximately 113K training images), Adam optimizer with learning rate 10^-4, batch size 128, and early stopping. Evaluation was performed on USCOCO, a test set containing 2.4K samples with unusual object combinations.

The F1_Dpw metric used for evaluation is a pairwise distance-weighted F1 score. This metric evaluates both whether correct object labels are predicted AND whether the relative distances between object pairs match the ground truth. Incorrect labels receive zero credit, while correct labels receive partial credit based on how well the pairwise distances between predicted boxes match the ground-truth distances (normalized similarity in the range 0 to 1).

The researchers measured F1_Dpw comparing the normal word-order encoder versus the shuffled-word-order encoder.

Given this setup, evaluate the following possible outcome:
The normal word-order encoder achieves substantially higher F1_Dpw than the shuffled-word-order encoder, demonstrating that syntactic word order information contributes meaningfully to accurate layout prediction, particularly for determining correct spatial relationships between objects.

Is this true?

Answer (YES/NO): NO